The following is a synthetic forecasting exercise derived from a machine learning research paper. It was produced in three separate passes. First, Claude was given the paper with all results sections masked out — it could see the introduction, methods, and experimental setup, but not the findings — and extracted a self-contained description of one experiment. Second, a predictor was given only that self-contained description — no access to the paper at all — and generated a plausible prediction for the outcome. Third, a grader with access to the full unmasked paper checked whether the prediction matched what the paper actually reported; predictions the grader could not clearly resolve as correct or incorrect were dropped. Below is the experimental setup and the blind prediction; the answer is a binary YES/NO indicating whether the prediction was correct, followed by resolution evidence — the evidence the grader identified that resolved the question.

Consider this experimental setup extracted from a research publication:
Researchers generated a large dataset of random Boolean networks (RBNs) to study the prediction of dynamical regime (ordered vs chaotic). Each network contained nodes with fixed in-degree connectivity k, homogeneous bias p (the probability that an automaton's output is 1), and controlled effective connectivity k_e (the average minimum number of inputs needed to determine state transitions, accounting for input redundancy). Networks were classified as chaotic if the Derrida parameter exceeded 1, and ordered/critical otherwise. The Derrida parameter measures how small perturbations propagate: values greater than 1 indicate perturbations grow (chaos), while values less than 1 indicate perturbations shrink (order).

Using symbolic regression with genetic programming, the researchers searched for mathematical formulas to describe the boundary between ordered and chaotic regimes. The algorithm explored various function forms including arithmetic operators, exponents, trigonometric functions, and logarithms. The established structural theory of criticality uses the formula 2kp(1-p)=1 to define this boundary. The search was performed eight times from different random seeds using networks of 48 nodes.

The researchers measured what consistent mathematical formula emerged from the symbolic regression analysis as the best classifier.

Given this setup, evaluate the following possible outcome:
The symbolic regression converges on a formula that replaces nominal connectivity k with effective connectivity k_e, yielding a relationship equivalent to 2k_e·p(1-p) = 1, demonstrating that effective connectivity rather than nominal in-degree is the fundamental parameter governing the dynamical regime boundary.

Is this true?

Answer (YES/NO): NO